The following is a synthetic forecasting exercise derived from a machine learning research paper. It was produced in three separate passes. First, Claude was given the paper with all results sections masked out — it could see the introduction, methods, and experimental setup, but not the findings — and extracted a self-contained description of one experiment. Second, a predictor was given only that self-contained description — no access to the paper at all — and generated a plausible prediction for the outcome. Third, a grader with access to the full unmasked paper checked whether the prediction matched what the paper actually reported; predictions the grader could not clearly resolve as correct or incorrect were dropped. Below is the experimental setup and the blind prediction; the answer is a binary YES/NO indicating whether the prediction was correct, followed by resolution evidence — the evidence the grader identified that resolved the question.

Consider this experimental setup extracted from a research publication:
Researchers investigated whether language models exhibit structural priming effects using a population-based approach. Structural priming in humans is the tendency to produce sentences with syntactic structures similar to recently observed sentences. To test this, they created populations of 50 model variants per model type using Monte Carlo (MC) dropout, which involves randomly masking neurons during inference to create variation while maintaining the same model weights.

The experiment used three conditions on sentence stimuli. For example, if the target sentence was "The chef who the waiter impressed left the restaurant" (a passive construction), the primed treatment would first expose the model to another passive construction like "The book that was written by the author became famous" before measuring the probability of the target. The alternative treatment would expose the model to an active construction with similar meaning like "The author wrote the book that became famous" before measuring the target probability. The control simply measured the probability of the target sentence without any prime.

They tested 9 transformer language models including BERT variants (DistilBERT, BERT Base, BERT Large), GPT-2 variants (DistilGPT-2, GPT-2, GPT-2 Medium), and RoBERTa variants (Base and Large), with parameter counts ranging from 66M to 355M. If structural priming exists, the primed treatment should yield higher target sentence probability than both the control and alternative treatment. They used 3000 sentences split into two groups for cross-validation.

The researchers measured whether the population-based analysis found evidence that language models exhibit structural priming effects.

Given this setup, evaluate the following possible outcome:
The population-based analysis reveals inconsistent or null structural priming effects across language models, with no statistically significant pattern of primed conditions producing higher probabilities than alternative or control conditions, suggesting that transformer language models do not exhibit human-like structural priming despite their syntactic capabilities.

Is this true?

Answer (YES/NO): YES